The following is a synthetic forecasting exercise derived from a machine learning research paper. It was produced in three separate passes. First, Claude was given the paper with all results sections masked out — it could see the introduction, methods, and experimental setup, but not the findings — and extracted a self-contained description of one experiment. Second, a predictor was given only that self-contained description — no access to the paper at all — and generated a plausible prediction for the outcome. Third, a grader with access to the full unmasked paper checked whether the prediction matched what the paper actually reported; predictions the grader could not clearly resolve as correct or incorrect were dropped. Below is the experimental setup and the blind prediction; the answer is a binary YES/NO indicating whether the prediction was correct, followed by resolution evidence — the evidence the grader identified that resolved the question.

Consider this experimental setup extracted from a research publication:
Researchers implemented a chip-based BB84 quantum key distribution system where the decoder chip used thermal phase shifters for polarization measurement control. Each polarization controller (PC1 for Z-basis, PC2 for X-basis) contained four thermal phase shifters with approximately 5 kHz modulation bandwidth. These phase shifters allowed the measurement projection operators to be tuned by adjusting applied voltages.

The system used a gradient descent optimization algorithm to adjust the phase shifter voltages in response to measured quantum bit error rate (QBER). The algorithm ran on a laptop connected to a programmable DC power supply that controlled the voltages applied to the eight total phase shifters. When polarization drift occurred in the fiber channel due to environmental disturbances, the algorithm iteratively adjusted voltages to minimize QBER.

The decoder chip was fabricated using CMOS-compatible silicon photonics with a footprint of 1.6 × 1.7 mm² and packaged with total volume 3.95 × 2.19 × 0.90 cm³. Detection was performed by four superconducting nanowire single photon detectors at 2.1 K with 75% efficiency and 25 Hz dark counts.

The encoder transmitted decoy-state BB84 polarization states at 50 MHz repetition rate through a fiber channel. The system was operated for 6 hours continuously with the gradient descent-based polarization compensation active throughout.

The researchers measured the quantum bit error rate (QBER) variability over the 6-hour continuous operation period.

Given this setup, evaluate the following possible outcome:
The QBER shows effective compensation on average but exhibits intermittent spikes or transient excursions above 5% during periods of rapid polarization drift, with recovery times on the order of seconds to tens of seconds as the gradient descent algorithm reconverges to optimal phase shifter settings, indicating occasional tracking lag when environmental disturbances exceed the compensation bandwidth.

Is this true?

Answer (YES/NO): NO